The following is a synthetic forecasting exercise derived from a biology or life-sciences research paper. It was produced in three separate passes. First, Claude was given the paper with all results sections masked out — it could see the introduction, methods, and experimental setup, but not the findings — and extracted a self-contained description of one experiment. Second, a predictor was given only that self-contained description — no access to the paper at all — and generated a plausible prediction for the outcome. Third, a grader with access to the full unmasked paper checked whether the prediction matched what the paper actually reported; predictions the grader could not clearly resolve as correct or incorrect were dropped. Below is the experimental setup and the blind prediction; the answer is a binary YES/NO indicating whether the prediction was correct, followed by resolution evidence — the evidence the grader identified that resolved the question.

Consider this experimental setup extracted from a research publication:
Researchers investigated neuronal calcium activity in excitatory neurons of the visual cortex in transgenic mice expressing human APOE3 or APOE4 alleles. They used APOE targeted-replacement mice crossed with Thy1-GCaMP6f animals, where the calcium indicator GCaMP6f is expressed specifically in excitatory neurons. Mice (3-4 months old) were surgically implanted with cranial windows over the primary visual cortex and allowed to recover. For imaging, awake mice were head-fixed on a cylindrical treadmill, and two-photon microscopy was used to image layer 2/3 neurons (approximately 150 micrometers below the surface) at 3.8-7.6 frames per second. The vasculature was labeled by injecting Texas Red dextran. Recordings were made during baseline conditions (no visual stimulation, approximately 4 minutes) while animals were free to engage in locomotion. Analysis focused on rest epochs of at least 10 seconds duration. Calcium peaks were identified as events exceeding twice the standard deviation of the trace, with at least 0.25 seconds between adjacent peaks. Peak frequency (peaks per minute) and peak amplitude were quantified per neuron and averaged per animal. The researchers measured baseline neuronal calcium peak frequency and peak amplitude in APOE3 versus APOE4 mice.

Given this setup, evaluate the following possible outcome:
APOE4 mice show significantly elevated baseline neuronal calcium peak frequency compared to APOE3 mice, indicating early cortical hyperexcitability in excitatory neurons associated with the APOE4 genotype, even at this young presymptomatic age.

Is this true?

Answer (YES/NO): NO